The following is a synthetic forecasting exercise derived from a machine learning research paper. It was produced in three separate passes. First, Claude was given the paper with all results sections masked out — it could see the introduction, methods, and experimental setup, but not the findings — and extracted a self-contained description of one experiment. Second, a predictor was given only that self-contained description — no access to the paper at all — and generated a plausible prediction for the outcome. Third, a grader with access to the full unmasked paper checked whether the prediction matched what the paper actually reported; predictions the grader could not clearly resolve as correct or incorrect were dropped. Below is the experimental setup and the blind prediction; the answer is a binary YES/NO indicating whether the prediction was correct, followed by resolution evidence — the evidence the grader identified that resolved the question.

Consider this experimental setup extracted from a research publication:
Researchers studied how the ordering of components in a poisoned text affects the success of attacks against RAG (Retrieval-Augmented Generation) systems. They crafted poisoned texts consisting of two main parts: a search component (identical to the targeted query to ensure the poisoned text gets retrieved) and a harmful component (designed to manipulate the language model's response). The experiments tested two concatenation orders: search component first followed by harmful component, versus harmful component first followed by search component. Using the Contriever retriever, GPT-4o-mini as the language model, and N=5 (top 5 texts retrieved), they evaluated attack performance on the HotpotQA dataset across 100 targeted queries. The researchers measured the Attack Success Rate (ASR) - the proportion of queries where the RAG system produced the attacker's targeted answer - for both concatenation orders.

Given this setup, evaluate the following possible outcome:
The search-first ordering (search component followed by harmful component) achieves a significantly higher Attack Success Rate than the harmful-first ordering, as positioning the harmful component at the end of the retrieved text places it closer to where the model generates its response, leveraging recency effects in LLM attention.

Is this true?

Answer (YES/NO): YES